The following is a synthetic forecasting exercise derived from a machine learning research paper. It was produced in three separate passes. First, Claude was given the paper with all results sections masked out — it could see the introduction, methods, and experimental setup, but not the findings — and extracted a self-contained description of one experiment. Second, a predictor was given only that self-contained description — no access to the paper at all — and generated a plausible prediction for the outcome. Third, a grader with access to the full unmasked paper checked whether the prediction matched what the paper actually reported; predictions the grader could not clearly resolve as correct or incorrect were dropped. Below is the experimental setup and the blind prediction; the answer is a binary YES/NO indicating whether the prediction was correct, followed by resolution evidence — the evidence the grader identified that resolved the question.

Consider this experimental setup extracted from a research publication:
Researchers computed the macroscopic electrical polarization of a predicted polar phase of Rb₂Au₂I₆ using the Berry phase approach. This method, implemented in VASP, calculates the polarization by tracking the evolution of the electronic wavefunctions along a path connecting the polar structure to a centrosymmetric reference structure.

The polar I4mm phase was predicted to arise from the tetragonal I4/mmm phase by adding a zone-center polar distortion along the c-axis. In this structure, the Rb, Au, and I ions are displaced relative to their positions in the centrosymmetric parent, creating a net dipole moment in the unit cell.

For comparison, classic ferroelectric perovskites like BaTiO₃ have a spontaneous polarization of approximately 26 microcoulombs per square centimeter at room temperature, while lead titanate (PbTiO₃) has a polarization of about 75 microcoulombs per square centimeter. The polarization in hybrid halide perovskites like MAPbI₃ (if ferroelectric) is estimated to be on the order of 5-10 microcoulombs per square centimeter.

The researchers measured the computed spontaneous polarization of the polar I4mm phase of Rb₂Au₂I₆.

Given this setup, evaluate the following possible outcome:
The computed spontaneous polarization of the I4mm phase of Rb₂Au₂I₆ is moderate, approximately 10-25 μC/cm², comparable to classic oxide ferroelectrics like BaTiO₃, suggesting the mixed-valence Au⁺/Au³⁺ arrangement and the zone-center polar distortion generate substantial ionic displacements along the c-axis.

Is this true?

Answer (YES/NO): NO